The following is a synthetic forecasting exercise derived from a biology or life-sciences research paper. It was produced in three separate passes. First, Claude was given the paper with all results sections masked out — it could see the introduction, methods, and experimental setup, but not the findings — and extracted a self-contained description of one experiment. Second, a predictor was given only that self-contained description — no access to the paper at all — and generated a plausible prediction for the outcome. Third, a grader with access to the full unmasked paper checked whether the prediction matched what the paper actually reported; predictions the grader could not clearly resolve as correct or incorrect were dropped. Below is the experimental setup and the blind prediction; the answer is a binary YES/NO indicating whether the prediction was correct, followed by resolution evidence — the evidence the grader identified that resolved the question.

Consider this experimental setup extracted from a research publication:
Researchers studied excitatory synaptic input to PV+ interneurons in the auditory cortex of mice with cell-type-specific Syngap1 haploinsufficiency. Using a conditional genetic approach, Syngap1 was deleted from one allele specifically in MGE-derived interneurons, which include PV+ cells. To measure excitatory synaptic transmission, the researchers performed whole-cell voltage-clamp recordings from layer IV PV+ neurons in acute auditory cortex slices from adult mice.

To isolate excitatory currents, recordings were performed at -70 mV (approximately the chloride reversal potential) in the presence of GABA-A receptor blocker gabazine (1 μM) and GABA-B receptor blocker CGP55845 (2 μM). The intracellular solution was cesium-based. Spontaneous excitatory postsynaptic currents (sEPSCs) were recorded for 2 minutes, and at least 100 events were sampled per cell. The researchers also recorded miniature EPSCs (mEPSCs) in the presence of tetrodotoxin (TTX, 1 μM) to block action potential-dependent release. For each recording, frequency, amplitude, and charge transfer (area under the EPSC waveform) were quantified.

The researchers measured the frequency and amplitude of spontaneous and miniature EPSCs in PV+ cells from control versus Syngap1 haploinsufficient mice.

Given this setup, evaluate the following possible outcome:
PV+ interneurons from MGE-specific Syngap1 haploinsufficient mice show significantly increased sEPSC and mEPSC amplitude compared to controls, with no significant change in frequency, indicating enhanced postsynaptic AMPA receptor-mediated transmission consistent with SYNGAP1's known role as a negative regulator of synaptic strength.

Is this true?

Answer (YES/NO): NO